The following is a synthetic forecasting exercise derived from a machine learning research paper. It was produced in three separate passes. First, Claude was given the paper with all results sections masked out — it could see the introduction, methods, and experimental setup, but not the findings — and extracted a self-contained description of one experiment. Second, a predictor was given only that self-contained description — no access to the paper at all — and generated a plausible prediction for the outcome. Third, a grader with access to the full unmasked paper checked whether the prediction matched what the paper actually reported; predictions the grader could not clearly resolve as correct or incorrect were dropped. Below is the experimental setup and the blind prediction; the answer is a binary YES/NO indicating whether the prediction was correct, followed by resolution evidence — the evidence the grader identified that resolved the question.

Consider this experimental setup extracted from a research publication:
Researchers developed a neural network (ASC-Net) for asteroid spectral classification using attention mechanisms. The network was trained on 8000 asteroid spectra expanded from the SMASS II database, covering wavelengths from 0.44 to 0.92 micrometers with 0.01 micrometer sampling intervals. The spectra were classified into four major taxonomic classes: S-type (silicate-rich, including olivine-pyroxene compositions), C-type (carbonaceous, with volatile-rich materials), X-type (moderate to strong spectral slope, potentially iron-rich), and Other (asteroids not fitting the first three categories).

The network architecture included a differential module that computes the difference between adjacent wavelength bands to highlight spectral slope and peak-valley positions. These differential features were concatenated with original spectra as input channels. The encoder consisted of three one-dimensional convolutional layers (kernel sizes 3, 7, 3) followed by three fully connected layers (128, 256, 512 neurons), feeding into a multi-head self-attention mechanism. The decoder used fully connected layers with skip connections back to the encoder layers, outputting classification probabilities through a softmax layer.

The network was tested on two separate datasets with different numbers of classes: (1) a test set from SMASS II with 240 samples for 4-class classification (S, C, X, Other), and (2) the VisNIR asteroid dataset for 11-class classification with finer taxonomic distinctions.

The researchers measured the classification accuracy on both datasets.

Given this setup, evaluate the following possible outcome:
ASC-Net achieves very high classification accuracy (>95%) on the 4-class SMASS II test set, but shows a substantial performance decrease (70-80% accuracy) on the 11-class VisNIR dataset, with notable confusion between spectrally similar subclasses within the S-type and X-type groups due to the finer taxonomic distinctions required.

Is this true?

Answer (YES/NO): NO